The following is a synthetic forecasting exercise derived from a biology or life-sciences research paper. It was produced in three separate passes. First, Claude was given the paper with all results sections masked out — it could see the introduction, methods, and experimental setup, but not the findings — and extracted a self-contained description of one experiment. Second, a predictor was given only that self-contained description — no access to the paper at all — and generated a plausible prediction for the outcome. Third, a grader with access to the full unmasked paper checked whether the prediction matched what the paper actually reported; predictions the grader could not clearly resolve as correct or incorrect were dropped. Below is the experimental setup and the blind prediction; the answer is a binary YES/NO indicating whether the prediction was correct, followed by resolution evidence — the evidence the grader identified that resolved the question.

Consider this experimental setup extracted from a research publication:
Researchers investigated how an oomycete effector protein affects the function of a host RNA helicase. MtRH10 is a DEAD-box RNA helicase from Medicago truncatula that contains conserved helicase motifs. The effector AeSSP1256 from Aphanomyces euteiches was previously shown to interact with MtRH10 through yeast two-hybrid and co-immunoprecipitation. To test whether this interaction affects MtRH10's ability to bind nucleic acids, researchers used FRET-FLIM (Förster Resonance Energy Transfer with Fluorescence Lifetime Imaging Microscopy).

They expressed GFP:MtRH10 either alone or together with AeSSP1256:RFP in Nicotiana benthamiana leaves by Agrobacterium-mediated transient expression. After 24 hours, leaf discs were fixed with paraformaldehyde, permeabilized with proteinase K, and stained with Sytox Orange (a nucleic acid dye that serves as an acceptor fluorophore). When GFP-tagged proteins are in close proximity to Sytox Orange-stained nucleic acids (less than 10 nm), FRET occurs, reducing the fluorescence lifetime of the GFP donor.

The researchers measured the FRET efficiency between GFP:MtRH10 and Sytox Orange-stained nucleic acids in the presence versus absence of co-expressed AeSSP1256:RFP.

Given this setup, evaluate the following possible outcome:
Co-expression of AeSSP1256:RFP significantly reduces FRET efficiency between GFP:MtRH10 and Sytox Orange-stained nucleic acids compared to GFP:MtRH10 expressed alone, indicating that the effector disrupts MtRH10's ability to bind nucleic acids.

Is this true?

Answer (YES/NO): YES